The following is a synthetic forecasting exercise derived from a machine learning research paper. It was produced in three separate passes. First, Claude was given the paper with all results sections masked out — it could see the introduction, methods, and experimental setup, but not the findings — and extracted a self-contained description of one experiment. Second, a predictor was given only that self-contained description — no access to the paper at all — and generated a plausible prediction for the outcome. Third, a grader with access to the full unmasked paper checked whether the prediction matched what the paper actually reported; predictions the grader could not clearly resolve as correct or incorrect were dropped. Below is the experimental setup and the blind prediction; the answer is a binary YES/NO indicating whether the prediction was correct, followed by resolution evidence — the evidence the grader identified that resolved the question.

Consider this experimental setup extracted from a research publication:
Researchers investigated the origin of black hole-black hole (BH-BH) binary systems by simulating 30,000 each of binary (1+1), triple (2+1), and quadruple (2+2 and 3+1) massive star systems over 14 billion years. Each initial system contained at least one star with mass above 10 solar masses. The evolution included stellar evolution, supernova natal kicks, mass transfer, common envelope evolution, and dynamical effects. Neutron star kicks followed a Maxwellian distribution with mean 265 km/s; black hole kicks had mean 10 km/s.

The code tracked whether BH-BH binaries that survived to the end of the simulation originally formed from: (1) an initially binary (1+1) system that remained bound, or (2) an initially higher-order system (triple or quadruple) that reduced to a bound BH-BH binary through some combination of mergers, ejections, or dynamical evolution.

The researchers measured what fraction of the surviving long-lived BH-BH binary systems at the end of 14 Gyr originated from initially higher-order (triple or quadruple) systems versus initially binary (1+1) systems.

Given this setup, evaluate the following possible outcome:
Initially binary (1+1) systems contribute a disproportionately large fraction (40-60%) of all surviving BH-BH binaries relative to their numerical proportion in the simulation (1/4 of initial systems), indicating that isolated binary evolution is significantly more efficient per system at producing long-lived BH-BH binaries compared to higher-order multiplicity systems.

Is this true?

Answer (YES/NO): NO